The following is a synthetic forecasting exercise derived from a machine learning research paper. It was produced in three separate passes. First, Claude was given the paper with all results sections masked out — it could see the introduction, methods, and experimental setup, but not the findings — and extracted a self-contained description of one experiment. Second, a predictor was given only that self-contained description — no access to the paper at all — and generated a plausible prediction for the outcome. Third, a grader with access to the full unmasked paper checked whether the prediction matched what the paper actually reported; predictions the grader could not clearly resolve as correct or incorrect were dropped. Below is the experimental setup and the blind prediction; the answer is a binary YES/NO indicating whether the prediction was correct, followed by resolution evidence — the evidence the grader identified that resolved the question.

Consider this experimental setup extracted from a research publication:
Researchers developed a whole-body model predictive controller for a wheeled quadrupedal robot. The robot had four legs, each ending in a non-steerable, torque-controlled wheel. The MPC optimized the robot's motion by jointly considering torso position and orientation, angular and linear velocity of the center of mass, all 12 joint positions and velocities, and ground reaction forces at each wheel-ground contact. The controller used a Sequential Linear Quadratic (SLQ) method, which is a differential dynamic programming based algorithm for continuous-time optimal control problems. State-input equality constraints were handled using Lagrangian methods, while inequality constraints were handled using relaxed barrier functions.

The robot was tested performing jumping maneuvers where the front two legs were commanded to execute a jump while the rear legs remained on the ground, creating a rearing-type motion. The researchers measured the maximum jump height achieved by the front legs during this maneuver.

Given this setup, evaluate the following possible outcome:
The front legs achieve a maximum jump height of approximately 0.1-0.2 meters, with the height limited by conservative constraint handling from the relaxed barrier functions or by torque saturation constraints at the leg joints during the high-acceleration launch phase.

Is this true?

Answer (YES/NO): NO